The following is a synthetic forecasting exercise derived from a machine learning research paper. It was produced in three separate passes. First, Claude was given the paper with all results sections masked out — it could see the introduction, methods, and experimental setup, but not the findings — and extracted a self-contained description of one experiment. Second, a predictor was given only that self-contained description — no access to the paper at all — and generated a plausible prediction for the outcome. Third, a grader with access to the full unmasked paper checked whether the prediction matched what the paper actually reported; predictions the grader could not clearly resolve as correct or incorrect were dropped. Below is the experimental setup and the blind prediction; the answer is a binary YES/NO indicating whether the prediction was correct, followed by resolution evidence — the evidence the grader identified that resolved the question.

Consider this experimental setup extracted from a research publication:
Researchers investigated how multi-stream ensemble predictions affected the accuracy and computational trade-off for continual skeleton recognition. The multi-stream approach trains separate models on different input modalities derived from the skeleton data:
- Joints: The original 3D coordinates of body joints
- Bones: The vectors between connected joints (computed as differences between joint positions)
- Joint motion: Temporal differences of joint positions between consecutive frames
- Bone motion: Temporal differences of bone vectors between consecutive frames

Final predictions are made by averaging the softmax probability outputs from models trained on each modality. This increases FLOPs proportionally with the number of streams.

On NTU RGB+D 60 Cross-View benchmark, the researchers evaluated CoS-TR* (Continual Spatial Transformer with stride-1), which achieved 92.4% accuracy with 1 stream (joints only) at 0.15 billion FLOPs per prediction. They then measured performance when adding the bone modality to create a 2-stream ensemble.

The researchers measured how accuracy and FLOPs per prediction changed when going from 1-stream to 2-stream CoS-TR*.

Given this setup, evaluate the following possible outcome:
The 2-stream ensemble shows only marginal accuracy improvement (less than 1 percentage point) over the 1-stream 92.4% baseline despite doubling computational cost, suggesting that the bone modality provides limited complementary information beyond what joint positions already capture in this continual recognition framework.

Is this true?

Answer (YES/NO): NO